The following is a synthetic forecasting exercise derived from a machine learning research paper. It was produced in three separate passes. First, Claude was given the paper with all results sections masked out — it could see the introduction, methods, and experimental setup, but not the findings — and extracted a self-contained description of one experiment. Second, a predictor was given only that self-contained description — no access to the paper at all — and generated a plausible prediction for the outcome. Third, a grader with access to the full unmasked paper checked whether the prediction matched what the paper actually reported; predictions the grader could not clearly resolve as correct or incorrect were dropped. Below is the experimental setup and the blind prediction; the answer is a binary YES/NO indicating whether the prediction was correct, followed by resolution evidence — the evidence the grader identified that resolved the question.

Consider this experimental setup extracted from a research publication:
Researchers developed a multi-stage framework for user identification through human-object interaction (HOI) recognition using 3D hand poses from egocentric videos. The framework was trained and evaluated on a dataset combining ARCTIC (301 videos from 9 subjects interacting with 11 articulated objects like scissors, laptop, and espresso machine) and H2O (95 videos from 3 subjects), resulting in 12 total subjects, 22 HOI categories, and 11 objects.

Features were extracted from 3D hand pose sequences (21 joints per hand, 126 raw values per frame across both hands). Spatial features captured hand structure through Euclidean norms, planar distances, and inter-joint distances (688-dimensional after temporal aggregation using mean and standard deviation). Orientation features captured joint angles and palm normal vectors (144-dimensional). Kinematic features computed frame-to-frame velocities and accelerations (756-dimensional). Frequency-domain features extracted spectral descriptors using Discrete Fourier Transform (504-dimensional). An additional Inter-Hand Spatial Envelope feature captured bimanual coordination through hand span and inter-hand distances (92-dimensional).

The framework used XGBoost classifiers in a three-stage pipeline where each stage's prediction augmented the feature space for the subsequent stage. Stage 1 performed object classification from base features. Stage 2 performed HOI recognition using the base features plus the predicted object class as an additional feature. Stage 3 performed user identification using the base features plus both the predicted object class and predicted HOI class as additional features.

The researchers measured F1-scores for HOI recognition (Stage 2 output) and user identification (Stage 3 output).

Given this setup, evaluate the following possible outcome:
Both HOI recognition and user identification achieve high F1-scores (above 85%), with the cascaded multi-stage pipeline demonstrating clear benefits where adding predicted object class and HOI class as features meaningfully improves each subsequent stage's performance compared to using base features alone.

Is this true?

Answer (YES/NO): NO